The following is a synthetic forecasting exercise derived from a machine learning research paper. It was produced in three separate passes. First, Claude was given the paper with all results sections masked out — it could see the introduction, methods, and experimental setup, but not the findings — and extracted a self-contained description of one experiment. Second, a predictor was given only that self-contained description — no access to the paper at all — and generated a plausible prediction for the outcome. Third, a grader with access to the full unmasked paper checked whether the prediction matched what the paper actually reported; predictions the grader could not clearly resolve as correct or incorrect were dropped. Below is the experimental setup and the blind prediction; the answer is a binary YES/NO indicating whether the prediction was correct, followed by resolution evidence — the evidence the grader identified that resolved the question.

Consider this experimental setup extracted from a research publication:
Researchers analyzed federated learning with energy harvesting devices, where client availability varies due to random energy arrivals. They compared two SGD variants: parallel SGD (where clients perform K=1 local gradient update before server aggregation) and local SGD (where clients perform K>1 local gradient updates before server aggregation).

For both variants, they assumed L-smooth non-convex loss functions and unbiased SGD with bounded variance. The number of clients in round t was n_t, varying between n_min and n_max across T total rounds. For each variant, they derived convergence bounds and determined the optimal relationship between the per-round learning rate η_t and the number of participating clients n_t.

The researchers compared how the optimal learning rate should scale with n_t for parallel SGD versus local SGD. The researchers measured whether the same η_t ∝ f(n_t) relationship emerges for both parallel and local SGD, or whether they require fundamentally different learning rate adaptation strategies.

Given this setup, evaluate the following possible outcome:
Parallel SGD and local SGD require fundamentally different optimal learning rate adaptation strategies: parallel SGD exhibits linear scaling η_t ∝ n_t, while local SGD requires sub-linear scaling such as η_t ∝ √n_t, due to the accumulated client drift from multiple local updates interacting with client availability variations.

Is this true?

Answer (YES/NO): NO